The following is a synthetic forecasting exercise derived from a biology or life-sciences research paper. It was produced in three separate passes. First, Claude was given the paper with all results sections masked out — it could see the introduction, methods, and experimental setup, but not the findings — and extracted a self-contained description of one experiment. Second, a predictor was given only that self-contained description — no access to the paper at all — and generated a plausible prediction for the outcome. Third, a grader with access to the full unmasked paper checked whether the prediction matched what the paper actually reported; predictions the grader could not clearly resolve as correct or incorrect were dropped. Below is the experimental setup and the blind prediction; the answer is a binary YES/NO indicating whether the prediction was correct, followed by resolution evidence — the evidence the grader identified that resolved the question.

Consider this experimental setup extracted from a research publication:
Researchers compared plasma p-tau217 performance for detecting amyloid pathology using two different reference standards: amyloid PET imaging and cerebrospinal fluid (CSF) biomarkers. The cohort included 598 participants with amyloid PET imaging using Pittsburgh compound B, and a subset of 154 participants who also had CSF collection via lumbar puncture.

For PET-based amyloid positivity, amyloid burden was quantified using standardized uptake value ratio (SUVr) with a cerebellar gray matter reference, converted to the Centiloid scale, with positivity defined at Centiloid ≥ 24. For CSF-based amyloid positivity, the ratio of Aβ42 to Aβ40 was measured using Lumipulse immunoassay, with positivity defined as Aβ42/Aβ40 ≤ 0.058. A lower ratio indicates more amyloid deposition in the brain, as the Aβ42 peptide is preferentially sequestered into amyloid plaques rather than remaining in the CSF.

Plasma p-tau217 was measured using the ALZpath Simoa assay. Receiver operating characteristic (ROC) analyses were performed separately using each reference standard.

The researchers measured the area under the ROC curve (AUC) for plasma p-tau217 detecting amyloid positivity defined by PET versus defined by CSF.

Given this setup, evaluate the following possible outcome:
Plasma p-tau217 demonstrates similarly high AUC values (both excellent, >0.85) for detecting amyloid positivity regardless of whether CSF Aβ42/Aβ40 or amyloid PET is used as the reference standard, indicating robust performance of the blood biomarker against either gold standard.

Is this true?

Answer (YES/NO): NO